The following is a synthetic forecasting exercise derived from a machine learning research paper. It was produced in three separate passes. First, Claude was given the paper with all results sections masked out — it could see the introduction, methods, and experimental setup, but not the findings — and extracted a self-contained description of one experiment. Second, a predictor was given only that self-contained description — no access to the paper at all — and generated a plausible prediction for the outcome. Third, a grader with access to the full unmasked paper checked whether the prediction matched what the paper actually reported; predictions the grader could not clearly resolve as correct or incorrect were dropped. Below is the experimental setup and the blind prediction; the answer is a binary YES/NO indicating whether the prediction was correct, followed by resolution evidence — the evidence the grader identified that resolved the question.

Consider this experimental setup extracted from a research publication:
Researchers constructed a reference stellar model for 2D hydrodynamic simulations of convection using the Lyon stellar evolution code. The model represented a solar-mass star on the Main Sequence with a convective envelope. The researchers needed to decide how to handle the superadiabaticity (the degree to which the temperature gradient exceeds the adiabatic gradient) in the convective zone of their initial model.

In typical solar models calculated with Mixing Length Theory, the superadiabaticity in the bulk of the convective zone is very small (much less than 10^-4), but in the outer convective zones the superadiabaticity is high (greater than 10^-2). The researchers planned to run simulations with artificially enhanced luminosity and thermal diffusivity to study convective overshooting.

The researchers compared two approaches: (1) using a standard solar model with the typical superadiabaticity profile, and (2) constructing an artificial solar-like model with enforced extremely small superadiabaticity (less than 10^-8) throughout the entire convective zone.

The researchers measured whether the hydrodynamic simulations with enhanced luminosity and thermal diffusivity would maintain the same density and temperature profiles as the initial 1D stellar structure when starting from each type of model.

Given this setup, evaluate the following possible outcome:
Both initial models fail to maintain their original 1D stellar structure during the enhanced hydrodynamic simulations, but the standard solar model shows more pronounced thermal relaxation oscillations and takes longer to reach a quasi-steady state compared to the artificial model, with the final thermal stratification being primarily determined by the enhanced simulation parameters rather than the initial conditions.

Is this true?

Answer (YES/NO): NO